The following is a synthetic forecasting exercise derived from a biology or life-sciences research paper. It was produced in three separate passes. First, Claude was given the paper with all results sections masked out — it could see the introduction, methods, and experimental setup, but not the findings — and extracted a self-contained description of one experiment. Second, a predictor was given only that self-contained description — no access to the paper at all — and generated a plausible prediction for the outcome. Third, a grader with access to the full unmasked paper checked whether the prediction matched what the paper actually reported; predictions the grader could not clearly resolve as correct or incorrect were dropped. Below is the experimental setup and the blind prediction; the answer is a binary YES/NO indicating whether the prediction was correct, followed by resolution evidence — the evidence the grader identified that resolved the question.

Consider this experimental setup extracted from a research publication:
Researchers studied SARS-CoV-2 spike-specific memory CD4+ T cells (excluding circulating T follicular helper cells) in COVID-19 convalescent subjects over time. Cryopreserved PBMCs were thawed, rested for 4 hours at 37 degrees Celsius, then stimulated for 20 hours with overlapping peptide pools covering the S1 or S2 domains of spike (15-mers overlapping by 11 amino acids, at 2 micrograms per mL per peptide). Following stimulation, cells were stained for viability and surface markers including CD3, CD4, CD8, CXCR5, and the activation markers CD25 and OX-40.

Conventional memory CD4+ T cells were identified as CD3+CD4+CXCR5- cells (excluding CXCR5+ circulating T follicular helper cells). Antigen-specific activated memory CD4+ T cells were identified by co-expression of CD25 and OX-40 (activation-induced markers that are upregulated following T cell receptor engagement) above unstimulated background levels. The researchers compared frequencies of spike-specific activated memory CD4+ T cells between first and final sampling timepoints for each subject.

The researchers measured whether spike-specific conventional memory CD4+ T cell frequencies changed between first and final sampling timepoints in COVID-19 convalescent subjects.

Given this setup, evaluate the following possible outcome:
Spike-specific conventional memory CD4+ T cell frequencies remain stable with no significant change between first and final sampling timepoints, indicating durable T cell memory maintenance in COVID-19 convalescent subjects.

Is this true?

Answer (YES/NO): NO